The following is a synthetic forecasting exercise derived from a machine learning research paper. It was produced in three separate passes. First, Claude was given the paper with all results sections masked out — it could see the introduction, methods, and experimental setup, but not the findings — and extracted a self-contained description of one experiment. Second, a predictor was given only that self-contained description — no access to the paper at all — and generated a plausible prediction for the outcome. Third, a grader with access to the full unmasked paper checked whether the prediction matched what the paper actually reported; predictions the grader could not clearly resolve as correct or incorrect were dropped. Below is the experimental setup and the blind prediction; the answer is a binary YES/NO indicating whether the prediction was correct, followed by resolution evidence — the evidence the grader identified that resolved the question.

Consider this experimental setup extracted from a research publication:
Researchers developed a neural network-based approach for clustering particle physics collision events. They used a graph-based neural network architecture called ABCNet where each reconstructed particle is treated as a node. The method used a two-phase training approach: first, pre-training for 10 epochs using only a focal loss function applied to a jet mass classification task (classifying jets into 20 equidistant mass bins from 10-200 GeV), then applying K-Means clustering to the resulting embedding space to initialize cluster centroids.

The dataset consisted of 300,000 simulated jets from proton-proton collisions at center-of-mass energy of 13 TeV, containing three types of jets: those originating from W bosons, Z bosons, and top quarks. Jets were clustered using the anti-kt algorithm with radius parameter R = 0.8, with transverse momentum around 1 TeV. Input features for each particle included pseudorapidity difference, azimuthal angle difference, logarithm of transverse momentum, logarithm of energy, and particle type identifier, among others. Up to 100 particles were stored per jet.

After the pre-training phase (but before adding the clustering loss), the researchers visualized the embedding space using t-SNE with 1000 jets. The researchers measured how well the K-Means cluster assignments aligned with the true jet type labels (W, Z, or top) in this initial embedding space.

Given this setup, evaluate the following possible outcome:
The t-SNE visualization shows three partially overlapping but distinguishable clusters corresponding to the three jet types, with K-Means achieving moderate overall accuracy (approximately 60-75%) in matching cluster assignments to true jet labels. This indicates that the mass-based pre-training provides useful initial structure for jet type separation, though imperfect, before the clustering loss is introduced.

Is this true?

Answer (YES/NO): NO